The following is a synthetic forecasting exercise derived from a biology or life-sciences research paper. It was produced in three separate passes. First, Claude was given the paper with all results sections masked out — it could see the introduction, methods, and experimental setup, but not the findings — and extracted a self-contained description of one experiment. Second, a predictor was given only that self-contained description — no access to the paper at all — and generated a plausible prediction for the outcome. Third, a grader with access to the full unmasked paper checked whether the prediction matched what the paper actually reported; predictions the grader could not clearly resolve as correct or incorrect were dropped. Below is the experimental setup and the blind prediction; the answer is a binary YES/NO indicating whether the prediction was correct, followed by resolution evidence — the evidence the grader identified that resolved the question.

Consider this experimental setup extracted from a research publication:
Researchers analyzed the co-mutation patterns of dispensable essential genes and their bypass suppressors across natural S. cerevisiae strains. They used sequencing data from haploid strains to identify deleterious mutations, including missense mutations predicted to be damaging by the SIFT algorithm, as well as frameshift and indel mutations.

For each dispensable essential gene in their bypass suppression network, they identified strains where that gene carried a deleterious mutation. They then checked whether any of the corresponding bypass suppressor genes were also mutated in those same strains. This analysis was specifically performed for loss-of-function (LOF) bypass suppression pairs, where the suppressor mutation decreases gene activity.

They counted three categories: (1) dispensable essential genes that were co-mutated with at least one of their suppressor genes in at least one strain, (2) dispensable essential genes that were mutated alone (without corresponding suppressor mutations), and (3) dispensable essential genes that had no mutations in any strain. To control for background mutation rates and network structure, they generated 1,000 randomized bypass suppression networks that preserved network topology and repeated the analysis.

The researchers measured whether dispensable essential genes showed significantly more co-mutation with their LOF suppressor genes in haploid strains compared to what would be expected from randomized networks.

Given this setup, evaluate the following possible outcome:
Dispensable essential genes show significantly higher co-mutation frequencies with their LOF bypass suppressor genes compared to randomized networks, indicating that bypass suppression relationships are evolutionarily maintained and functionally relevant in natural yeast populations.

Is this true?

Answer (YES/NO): YES